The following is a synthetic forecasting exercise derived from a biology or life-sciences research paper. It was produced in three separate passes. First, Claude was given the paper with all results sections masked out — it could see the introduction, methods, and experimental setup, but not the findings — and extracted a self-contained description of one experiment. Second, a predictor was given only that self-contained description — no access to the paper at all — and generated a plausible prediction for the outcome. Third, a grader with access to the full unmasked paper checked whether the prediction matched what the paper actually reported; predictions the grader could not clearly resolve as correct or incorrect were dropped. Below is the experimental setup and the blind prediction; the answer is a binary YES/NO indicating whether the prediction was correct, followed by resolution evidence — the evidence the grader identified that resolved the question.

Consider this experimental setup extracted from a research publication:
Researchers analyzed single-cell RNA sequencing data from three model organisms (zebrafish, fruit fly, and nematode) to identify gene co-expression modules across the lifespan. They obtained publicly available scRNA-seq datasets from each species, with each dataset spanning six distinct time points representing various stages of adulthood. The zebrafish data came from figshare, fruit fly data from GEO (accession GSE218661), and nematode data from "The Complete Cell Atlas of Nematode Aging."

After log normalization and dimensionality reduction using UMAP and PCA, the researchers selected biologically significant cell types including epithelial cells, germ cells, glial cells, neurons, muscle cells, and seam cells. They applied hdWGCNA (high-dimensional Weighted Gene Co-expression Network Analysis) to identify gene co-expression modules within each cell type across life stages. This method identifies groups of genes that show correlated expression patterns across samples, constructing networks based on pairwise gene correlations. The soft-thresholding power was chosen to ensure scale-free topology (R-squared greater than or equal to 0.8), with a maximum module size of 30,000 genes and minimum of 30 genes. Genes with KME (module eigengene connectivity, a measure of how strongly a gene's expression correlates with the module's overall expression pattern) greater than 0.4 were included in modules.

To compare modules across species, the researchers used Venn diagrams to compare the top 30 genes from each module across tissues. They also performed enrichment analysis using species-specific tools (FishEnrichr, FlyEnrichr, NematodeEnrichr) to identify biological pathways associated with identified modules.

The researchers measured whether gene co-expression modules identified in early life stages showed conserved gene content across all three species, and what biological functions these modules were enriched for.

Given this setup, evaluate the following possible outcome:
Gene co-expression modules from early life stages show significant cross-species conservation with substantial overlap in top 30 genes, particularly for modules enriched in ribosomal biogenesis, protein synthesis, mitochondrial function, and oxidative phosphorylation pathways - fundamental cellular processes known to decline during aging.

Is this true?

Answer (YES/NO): NO